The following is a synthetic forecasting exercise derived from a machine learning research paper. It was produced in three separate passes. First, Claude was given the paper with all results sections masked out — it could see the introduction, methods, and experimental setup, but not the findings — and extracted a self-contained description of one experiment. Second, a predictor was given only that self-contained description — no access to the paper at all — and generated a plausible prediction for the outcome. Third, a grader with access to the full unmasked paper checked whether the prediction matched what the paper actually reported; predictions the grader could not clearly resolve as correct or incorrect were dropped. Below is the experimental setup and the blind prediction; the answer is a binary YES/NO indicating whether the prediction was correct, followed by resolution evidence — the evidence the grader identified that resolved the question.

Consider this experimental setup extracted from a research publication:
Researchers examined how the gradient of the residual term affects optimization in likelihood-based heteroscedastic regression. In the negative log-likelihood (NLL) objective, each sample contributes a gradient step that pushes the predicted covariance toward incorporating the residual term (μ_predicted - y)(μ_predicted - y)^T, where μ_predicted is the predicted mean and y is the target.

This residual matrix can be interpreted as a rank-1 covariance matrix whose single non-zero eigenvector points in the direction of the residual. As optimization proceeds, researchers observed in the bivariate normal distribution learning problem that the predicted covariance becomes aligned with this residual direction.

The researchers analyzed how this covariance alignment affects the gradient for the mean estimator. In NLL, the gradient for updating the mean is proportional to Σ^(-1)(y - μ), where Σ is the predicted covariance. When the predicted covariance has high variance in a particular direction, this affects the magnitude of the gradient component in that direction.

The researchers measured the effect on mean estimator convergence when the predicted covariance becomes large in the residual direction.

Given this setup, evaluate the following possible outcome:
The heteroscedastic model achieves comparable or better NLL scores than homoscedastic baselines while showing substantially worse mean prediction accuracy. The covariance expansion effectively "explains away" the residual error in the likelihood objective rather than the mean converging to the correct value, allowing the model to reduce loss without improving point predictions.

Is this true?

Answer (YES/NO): NO